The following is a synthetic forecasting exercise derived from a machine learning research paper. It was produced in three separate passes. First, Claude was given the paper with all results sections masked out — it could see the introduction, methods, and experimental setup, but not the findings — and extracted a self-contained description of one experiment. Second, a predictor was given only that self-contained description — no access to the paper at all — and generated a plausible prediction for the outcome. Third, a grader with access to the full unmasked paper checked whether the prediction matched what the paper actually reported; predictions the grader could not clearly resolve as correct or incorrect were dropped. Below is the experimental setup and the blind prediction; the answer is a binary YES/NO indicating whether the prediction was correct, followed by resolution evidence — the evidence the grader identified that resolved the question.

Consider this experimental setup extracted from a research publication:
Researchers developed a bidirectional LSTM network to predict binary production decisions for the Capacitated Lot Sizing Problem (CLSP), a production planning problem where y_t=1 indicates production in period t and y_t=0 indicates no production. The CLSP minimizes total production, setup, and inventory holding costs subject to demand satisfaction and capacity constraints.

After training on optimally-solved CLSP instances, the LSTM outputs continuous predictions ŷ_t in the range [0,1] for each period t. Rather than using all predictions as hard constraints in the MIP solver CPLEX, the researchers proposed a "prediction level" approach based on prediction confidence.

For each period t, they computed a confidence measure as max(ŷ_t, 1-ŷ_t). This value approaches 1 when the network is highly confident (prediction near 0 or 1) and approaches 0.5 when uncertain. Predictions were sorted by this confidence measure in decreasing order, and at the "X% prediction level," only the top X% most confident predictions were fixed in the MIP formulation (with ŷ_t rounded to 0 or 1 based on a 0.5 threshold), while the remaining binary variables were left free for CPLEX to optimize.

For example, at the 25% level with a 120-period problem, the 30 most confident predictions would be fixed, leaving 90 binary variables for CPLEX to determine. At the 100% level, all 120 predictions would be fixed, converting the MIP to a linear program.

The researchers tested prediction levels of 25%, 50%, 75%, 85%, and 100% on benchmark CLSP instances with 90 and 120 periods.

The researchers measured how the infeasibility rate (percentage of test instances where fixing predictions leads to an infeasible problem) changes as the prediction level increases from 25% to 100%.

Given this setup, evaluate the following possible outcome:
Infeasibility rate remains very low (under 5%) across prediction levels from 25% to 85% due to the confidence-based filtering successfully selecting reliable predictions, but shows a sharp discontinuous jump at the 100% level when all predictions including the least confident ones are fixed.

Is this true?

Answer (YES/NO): NO